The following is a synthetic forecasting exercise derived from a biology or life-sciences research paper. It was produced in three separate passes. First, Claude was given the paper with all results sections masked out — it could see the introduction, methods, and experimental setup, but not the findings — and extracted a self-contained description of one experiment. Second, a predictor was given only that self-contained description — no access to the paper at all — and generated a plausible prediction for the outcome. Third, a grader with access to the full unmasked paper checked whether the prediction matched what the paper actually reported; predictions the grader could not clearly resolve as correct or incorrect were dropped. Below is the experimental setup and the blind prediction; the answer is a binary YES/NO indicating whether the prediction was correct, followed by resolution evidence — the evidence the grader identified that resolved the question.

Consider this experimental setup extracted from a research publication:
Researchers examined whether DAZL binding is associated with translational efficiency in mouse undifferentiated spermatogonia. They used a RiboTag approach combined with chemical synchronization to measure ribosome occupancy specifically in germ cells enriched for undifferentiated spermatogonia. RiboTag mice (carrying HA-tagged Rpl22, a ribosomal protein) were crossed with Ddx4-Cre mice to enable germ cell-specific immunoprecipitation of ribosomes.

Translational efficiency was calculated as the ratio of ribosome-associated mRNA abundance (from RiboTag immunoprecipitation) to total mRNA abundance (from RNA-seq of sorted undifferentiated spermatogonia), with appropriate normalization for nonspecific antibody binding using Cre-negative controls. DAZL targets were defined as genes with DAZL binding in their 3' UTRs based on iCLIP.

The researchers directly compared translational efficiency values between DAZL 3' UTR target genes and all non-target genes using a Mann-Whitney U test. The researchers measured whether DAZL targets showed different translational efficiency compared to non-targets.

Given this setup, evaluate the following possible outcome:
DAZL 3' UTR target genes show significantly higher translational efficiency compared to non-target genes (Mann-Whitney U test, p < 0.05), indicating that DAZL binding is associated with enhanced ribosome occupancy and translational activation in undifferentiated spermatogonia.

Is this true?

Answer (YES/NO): YES